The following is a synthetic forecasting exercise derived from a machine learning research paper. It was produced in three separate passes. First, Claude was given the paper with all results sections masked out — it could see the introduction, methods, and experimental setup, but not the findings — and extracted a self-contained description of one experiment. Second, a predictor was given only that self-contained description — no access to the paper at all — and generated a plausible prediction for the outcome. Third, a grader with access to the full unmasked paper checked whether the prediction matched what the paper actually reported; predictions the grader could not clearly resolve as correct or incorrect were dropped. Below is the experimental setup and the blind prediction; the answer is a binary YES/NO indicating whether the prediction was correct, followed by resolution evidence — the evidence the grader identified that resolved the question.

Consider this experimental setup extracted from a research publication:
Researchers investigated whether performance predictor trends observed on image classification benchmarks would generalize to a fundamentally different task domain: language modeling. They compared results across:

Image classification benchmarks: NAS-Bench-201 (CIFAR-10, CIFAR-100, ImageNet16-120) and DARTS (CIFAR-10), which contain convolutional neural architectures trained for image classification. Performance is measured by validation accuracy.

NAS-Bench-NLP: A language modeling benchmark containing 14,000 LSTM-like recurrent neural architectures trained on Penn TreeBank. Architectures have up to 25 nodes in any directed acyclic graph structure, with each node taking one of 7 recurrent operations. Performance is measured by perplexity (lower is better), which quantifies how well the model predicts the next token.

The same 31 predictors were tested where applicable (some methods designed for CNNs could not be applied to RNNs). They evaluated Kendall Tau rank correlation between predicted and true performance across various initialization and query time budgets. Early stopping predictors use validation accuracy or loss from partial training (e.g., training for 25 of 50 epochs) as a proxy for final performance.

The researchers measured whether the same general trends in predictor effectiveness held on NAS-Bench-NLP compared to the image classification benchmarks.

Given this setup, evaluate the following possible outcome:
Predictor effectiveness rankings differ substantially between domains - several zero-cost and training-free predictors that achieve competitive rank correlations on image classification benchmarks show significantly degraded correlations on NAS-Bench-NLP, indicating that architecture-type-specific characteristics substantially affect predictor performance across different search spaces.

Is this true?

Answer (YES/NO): NO